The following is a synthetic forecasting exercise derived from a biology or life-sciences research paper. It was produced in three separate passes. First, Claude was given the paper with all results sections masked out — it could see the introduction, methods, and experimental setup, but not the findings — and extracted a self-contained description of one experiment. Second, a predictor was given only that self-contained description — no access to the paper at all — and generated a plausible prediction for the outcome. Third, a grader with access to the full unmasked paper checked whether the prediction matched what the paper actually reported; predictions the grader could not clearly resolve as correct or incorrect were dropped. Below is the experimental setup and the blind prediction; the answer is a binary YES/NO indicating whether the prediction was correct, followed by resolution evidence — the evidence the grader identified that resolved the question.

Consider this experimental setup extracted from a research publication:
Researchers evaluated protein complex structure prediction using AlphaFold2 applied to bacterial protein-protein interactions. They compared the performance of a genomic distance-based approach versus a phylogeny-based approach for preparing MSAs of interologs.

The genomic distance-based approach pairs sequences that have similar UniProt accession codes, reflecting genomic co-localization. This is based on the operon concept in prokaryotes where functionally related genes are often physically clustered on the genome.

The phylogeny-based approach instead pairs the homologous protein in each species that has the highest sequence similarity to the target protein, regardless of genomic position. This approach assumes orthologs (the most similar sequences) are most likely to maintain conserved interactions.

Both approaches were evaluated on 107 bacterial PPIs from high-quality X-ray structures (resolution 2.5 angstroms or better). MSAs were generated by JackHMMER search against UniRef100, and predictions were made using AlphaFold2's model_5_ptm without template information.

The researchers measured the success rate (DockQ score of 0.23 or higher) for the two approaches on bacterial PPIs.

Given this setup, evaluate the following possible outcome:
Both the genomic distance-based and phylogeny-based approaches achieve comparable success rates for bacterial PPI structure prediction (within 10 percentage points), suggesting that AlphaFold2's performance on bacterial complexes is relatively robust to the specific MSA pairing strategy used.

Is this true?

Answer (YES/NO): NO